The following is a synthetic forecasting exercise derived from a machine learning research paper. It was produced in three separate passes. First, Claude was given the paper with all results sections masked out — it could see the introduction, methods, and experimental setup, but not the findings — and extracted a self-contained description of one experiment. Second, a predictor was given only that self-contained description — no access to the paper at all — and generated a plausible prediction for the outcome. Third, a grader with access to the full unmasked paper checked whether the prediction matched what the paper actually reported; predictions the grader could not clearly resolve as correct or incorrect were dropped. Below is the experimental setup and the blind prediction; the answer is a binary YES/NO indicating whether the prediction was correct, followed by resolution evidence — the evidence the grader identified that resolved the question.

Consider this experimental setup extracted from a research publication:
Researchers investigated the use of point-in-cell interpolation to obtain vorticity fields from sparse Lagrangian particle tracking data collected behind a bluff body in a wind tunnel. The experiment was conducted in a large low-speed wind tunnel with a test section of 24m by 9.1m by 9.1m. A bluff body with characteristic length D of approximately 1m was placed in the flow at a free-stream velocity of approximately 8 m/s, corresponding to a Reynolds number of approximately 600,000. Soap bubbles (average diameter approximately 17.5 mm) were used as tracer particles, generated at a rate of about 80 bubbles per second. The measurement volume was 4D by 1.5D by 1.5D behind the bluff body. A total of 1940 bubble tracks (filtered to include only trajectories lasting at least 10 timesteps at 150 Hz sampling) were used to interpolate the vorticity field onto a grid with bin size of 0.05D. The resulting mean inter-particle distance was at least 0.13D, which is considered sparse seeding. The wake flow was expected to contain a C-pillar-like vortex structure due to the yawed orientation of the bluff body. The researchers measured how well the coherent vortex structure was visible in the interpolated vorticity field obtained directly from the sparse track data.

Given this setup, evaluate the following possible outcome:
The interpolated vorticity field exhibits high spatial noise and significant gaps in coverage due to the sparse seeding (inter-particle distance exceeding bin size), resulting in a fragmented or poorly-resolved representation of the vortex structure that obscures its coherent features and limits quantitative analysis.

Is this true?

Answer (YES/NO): YES